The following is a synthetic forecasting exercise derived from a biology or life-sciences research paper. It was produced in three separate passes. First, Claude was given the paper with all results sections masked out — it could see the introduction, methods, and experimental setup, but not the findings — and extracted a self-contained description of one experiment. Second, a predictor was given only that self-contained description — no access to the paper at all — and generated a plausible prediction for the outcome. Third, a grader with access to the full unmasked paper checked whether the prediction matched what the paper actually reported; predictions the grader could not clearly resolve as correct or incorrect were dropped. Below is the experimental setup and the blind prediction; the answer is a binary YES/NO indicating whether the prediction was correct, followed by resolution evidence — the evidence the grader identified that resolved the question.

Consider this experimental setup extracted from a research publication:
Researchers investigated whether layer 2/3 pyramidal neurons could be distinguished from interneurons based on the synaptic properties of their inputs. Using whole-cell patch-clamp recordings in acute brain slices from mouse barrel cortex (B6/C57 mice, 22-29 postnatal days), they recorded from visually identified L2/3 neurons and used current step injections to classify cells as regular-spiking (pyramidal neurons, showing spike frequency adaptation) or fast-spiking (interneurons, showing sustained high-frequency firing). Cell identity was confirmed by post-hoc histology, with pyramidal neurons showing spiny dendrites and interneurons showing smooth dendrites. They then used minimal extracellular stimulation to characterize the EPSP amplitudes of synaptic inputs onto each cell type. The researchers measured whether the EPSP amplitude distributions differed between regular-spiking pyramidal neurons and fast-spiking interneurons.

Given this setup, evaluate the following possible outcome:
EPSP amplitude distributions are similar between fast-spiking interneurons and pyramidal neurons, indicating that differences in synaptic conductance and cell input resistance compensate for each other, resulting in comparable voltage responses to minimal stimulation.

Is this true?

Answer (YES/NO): YES